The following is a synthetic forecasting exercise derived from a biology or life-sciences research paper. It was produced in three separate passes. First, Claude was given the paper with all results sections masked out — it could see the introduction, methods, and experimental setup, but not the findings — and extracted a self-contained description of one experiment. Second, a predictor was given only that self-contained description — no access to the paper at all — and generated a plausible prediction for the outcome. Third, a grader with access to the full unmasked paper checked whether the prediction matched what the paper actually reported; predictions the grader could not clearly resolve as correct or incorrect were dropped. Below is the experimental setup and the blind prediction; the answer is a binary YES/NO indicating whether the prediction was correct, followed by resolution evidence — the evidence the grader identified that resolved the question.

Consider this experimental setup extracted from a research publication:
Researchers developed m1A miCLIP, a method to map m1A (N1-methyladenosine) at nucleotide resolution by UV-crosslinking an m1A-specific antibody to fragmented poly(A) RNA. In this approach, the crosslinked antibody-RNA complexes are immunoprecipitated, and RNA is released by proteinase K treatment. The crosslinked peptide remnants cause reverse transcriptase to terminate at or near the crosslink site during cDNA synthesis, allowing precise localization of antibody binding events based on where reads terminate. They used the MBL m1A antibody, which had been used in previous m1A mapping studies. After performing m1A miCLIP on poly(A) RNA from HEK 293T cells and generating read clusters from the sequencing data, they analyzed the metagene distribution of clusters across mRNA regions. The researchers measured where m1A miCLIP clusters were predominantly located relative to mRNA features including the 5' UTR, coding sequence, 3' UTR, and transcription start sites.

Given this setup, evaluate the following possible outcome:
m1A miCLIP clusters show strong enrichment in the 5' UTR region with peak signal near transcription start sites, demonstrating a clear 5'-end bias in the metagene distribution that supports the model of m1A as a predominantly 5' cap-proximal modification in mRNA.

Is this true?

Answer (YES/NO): NO